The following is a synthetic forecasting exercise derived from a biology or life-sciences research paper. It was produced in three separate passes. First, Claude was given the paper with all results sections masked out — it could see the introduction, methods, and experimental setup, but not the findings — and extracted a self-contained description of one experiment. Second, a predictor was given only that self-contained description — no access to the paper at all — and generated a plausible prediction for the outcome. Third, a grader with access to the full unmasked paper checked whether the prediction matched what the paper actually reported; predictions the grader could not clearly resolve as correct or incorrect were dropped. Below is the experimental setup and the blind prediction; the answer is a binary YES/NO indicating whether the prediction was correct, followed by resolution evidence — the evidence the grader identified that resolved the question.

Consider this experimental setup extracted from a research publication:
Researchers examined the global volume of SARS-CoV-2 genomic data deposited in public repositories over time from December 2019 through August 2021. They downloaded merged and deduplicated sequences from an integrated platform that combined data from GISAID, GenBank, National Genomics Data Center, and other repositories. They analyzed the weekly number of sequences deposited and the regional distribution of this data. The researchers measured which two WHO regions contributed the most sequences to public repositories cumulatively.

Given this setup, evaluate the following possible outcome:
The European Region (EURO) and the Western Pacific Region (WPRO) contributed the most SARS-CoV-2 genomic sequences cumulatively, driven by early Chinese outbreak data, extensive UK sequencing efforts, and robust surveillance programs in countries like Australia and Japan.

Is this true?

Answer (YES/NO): NO